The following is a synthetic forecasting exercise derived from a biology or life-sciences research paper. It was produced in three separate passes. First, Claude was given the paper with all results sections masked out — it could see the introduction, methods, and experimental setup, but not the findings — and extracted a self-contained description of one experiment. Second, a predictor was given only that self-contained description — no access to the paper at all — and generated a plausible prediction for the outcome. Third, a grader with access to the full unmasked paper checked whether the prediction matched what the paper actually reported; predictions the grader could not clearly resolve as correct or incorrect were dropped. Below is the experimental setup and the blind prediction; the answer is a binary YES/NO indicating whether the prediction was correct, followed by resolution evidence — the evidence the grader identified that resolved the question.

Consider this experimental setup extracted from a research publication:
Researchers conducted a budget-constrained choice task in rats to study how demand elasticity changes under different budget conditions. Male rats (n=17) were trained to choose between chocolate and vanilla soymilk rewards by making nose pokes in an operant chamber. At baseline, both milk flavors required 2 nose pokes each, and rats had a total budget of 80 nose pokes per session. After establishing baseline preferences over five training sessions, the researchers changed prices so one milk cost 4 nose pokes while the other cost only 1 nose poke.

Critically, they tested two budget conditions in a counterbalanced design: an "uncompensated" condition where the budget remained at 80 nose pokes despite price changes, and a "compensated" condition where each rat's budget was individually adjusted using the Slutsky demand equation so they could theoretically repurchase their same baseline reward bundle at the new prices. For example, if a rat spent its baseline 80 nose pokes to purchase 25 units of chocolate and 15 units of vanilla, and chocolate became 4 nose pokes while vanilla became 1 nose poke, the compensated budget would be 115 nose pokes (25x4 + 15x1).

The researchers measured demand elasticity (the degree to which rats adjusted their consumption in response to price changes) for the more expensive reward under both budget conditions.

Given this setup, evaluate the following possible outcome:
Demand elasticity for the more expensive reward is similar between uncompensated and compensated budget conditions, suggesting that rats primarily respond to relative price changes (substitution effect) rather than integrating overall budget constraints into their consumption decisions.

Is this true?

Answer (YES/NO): NO